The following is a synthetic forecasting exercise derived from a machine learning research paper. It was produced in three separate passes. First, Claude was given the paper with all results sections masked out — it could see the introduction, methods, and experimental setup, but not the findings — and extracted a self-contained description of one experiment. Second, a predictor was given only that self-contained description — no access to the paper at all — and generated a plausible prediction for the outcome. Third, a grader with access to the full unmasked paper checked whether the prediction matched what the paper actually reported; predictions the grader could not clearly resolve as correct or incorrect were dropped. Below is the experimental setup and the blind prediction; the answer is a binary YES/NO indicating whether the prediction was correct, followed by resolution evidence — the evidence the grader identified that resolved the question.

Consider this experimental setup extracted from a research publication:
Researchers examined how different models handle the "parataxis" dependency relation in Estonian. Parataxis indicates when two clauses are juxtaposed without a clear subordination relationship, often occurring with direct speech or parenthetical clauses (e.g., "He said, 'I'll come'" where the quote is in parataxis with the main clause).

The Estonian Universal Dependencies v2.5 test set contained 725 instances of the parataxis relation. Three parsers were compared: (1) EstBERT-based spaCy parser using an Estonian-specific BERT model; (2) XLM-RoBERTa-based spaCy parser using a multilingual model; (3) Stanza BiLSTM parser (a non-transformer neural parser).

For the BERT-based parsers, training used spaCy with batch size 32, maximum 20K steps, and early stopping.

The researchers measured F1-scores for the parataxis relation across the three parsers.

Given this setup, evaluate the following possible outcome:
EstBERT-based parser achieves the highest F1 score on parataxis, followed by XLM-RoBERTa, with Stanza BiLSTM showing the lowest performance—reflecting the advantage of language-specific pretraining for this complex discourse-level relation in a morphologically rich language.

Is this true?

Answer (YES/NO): NO